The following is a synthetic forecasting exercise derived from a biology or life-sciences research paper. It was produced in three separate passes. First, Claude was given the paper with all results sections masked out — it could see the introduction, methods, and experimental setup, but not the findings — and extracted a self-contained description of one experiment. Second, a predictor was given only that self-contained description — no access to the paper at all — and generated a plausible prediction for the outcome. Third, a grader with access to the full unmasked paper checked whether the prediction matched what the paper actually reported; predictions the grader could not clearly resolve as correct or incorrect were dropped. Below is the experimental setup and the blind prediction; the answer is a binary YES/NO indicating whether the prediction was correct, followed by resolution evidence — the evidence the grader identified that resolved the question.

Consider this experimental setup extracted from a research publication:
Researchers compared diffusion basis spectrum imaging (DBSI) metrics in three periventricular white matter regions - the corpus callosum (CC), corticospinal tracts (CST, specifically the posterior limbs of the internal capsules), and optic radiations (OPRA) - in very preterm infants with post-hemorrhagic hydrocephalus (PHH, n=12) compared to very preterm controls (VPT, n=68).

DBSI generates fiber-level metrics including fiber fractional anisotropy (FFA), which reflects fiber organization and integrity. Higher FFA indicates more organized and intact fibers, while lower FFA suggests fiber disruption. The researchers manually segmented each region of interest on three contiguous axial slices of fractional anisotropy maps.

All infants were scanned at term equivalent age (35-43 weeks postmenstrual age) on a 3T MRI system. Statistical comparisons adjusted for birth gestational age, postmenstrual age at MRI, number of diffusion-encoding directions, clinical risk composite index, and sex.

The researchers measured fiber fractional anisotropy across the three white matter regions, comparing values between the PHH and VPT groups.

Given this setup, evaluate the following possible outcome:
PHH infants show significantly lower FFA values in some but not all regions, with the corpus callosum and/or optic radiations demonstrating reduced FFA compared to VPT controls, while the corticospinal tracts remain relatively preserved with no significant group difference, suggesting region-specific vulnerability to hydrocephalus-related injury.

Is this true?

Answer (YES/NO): NO